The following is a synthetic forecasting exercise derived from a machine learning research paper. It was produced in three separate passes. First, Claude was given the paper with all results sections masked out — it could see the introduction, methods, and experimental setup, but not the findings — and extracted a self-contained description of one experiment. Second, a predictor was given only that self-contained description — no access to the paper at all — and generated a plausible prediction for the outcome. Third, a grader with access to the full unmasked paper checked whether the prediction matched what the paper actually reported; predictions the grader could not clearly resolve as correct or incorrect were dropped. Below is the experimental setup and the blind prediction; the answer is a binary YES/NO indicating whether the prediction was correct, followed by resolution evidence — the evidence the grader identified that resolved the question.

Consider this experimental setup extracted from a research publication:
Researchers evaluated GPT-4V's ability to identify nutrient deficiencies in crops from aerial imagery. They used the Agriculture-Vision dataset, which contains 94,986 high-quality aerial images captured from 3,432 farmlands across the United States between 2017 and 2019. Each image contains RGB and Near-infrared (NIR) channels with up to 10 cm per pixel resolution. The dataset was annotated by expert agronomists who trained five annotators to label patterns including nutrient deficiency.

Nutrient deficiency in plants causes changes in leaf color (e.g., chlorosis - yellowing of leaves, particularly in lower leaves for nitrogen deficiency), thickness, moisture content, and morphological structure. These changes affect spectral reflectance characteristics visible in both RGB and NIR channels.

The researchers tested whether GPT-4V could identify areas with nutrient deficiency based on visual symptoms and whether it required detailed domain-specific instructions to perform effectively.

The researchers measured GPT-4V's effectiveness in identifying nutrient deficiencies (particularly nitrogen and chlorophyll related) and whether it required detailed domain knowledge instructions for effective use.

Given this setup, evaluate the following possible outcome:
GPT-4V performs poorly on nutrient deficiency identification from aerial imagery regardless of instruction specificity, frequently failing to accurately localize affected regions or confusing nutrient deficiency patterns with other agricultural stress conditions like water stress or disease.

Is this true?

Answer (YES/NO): NO